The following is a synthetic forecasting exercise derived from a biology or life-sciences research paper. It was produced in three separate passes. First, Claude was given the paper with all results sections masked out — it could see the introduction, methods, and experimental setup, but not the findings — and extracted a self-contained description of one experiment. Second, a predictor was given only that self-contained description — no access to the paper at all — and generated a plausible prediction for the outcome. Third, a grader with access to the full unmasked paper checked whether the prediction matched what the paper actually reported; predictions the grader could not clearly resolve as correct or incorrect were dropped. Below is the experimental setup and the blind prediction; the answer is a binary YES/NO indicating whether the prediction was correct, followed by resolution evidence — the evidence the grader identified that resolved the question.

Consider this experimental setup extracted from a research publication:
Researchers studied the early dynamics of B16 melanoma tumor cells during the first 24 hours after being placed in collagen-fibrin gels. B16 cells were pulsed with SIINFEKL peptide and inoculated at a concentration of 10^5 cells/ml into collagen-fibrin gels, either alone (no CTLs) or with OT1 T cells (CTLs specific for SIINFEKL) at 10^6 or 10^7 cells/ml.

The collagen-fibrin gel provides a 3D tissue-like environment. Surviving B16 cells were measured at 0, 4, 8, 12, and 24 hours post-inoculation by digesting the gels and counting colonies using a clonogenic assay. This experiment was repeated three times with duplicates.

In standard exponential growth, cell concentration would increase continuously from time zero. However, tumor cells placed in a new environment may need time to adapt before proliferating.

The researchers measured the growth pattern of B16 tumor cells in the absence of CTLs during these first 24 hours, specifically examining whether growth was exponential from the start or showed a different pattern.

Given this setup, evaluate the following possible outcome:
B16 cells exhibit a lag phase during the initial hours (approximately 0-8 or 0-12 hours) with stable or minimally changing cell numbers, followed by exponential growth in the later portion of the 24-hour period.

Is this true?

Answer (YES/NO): NO